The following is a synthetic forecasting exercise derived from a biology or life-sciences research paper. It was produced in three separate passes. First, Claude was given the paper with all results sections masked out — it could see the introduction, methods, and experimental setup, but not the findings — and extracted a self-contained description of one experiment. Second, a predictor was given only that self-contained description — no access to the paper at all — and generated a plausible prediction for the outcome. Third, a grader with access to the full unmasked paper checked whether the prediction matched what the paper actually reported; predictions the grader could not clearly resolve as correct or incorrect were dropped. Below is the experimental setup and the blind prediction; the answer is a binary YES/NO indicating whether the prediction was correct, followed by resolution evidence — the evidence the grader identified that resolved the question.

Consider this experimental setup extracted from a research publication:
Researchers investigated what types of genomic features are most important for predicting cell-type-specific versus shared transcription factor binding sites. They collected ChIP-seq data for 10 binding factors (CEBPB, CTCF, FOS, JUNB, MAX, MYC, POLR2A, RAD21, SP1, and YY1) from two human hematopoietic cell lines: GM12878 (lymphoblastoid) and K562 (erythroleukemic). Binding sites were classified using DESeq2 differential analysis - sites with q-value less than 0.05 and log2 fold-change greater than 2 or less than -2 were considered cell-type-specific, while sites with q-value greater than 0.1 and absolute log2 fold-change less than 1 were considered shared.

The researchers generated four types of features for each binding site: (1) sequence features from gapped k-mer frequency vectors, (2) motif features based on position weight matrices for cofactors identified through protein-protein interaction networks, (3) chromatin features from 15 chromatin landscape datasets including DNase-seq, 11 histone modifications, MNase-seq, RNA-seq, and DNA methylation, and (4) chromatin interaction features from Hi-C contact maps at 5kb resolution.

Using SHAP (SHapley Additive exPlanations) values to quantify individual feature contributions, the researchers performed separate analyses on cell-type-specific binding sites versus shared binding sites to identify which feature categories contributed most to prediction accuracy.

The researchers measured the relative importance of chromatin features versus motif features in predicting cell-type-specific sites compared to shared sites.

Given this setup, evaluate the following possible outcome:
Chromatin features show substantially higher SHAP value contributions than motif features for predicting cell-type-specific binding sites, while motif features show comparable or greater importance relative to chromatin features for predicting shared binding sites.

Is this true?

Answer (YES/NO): YES